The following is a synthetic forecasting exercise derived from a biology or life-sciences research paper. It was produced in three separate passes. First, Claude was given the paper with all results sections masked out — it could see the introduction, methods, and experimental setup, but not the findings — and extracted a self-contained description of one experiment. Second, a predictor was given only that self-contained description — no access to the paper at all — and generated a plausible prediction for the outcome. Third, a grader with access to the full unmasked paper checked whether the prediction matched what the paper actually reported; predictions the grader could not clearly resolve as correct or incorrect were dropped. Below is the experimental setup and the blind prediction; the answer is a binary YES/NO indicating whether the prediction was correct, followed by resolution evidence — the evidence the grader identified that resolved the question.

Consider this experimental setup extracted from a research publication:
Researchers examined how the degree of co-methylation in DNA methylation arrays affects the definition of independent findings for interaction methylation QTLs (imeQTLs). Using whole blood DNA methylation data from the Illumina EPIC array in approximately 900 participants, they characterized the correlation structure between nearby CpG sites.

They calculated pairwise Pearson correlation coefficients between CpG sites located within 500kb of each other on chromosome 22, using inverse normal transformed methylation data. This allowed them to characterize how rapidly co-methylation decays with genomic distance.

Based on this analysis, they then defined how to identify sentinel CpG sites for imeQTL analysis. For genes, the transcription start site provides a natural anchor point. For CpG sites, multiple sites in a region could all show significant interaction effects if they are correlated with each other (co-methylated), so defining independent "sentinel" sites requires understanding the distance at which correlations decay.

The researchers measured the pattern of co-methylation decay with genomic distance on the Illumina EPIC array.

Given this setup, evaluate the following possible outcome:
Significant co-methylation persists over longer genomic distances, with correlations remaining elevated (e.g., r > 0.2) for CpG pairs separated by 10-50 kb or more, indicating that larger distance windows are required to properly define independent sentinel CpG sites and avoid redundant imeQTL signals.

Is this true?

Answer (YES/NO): NO